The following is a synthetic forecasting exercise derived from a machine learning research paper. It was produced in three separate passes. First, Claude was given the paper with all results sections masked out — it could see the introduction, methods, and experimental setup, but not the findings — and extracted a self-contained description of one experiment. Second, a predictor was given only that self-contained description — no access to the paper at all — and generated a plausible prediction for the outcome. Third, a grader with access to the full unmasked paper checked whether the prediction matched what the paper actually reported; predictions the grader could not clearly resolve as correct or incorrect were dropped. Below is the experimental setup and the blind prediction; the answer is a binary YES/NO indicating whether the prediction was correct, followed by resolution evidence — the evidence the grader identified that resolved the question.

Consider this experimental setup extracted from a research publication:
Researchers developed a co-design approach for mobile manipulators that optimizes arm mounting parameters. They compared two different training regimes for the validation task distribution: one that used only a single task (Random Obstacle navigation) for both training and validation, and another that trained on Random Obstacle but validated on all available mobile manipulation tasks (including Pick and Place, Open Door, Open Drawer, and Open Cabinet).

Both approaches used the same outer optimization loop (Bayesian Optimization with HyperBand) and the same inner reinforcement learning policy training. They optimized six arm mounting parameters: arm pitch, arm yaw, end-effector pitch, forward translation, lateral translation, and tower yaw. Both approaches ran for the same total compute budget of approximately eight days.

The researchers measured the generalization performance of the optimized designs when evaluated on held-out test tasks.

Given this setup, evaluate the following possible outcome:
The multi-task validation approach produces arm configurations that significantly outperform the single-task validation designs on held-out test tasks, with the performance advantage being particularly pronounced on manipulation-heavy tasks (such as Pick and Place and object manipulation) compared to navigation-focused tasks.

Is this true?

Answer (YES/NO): NO